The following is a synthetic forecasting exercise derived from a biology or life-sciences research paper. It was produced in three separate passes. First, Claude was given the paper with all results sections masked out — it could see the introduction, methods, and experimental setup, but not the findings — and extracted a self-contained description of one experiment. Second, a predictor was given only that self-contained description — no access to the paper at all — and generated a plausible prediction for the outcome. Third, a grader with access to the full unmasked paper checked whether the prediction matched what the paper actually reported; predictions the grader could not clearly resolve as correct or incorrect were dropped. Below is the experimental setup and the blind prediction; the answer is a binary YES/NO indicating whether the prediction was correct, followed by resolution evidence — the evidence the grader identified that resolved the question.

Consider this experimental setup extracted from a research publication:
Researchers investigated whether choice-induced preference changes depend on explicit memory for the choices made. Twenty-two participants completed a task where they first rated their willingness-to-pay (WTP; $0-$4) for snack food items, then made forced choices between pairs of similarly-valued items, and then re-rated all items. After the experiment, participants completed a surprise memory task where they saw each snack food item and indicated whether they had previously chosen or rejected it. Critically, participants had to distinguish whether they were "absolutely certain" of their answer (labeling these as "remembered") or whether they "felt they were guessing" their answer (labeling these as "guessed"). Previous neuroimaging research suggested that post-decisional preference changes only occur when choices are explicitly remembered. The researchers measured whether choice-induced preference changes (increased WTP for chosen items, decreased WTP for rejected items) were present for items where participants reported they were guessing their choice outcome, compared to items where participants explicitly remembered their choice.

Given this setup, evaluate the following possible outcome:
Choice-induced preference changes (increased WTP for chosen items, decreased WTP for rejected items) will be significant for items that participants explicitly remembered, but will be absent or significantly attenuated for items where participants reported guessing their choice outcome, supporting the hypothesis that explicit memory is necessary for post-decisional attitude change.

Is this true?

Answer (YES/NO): YES